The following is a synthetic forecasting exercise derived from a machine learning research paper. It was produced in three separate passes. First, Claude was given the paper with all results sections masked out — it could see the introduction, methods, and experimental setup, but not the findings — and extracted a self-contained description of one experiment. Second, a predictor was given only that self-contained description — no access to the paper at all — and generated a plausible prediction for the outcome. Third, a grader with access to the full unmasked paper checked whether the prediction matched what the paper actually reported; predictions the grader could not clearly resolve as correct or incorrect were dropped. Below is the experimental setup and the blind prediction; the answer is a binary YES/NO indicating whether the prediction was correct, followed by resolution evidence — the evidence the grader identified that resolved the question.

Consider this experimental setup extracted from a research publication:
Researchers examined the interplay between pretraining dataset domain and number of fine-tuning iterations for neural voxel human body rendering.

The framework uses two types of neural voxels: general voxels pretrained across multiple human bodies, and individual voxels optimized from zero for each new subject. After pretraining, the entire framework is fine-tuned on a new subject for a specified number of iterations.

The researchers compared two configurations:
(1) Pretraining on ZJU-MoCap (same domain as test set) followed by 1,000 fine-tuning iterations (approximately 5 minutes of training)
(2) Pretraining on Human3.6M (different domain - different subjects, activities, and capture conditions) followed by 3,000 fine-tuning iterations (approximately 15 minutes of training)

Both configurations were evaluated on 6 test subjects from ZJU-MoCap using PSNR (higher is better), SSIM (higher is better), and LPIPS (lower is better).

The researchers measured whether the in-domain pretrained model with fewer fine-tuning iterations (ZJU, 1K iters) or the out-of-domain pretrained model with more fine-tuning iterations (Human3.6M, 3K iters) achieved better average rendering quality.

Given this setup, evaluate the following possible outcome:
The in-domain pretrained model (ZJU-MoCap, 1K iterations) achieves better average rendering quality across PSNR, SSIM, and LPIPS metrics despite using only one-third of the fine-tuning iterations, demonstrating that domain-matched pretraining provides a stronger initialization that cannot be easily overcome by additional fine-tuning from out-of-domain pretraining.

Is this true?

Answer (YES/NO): NO